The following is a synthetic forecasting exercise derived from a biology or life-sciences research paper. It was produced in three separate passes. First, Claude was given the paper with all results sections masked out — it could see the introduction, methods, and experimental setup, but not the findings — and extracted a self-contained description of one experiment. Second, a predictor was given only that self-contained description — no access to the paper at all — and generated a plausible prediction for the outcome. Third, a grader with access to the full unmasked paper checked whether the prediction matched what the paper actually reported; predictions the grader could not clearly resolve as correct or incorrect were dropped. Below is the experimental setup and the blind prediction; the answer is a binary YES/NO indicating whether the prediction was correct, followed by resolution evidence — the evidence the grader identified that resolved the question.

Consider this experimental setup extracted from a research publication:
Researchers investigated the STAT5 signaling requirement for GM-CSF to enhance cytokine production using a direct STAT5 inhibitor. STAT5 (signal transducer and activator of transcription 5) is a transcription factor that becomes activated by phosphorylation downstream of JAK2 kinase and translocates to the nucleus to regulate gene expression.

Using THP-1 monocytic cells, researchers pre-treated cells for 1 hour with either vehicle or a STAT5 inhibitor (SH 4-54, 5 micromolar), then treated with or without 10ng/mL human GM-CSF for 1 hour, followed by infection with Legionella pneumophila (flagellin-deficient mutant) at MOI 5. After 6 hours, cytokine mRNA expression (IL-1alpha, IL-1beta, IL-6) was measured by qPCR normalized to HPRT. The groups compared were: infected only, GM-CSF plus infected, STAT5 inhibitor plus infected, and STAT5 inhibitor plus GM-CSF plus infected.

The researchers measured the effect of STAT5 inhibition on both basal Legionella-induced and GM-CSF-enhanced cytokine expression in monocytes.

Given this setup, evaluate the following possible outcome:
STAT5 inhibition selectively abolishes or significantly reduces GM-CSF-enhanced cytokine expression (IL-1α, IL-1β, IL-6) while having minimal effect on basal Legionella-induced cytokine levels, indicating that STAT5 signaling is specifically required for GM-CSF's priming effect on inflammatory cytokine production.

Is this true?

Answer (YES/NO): YES